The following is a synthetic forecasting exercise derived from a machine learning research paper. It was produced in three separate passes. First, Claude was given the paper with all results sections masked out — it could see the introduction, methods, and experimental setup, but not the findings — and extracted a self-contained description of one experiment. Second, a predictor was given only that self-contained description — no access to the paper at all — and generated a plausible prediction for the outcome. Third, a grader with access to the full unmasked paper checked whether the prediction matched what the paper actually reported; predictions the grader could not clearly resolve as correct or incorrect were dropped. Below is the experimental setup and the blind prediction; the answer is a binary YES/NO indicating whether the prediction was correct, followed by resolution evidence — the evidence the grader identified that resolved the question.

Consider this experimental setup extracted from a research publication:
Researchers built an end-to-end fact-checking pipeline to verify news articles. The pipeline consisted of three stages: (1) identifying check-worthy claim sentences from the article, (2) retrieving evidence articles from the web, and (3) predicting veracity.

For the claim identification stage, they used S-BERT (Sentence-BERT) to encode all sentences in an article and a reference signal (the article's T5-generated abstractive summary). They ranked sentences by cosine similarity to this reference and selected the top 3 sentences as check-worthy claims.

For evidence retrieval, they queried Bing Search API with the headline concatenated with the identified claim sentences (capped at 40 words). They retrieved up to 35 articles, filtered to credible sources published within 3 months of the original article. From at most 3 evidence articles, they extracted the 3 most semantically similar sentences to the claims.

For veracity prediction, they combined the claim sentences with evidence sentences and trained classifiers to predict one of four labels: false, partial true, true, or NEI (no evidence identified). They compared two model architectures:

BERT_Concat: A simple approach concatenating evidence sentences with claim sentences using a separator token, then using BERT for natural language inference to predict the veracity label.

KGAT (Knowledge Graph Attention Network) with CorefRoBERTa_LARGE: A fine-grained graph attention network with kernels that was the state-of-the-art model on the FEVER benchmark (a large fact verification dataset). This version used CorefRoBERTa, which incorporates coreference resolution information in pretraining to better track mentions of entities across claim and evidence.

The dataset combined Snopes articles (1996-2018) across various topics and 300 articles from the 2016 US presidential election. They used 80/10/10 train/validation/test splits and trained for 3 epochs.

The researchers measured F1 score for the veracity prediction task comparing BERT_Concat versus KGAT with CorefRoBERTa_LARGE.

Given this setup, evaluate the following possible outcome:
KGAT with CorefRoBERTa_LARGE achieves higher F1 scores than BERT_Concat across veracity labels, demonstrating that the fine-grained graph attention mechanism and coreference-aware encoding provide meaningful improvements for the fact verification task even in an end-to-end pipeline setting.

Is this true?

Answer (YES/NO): NO